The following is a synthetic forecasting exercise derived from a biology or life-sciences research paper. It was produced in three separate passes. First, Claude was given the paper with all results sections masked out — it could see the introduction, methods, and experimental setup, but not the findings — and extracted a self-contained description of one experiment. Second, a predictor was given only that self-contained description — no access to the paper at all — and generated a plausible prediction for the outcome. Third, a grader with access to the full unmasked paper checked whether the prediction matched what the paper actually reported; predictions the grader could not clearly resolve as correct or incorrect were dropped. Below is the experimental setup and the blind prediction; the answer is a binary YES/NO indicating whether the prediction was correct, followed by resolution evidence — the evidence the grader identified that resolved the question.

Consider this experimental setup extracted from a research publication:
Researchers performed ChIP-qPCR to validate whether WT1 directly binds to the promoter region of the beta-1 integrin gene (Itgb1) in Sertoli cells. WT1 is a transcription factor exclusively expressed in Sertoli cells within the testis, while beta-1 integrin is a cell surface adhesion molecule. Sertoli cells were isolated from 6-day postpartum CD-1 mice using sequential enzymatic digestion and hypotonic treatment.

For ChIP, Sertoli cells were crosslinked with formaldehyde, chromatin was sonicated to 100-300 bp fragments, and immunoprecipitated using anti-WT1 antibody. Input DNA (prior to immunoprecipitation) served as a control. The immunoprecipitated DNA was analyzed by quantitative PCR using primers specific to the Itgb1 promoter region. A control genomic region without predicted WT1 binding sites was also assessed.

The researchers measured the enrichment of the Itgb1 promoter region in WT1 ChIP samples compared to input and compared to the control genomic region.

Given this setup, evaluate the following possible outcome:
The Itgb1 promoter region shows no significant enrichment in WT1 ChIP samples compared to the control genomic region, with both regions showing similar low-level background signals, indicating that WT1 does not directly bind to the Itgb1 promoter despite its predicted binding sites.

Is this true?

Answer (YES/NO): NO